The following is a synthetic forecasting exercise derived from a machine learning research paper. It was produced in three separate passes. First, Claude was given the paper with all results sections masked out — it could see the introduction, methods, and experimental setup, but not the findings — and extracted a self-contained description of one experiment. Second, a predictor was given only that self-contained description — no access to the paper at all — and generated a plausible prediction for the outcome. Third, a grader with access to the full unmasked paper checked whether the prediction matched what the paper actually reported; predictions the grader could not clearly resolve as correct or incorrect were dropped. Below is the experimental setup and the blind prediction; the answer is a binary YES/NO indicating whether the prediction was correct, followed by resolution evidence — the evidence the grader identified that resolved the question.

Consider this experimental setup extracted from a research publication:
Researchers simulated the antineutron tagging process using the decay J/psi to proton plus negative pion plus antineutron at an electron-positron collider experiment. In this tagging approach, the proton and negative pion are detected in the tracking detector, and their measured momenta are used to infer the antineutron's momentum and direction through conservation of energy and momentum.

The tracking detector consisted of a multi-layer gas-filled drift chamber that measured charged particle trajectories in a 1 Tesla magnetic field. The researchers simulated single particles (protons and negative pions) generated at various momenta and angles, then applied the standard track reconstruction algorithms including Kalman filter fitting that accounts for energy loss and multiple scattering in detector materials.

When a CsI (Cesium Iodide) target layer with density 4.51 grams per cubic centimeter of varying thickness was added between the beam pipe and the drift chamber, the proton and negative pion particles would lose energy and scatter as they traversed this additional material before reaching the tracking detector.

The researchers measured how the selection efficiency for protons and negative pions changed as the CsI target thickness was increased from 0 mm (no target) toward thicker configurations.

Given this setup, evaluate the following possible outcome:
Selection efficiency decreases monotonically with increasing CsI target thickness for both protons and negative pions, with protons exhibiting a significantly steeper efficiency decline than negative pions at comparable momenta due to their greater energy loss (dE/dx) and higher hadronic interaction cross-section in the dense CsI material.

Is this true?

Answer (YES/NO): YES